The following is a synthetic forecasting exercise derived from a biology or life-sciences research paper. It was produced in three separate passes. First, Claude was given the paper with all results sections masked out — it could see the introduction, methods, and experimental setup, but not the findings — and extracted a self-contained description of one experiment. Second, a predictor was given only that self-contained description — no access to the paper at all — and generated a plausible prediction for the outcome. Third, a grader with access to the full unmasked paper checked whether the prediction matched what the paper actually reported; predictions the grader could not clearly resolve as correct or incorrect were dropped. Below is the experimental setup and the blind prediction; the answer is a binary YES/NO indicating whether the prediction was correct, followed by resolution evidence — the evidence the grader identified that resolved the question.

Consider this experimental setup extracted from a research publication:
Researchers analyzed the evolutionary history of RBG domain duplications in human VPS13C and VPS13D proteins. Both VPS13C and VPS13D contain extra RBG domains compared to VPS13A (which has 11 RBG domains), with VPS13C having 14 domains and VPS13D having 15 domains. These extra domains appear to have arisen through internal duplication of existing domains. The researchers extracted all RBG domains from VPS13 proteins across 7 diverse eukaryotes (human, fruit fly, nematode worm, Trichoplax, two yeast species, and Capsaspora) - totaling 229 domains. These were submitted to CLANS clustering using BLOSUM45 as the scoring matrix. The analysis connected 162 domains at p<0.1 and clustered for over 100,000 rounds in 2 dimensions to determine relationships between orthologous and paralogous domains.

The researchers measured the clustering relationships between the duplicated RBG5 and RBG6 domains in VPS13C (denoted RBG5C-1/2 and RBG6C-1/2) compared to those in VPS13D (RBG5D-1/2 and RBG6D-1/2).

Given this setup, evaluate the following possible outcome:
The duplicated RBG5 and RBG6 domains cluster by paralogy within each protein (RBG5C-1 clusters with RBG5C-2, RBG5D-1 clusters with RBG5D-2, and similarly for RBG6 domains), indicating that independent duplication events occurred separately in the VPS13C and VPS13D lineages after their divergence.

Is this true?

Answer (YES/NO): YES